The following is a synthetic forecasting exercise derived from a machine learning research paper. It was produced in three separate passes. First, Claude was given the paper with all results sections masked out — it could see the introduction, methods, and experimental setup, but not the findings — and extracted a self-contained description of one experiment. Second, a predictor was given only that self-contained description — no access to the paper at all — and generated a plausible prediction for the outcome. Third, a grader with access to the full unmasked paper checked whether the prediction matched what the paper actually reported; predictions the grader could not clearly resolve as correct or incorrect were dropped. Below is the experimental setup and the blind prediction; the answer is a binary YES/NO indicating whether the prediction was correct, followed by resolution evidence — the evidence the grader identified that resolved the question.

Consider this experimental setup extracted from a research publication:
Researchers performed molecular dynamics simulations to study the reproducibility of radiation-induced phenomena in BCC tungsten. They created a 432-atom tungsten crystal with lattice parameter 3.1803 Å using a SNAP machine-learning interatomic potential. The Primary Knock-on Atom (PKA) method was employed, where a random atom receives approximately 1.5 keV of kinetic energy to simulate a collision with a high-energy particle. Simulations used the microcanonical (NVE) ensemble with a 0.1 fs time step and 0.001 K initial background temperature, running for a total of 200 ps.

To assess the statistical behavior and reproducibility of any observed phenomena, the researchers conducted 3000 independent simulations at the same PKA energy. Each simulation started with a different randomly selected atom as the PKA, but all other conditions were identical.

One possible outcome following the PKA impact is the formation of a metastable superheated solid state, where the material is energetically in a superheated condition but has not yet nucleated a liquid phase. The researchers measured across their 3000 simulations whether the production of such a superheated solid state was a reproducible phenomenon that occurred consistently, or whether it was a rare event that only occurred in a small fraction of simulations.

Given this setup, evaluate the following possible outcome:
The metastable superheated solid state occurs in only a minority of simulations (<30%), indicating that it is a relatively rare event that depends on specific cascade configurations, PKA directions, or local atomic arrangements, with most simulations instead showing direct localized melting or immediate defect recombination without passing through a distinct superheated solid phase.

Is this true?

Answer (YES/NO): NO